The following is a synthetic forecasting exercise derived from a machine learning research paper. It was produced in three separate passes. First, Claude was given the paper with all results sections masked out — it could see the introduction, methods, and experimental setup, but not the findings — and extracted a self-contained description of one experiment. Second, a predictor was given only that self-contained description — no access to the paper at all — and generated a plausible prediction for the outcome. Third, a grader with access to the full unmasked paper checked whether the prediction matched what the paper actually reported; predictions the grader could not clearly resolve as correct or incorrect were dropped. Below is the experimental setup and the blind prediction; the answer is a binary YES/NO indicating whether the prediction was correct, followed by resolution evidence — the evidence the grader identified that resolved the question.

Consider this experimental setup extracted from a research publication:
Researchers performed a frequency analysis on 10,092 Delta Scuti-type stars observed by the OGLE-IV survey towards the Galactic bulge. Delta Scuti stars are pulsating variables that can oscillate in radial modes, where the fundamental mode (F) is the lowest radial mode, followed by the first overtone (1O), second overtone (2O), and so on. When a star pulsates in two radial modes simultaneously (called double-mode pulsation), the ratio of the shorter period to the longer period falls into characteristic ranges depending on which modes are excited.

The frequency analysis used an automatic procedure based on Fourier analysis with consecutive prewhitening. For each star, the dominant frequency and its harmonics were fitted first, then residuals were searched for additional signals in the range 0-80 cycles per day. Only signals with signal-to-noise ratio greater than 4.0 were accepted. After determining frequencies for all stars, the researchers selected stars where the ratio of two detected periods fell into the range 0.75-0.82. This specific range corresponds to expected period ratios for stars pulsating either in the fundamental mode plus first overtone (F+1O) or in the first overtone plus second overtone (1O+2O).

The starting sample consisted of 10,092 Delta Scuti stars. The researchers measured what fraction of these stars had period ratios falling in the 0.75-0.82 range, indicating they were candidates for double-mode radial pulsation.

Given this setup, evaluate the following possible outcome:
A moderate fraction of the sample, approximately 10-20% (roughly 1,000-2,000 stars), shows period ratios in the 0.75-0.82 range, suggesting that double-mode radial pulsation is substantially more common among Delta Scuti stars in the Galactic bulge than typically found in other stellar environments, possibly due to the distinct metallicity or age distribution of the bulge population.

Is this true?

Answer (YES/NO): NO